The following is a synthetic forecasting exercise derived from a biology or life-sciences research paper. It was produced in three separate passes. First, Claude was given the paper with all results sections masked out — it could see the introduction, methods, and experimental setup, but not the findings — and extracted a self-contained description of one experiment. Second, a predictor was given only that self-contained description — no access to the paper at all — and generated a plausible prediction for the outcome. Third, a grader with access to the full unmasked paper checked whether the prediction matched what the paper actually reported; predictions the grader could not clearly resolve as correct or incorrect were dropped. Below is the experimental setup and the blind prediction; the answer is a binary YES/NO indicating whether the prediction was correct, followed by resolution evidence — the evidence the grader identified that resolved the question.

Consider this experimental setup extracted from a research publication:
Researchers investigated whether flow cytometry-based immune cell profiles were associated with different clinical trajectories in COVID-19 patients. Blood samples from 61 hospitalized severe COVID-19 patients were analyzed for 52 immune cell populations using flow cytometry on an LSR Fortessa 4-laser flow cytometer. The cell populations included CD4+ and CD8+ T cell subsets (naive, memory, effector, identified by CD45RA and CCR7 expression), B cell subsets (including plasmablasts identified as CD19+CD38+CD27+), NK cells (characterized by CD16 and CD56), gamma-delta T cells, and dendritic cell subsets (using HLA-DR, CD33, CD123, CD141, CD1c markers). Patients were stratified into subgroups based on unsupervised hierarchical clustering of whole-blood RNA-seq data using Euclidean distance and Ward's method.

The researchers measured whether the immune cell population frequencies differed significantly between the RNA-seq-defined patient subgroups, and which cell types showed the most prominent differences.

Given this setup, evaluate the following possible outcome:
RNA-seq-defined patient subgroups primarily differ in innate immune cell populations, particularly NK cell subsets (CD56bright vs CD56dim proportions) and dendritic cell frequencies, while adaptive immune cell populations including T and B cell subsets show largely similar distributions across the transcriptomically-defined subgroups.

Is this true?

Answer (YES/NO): NO